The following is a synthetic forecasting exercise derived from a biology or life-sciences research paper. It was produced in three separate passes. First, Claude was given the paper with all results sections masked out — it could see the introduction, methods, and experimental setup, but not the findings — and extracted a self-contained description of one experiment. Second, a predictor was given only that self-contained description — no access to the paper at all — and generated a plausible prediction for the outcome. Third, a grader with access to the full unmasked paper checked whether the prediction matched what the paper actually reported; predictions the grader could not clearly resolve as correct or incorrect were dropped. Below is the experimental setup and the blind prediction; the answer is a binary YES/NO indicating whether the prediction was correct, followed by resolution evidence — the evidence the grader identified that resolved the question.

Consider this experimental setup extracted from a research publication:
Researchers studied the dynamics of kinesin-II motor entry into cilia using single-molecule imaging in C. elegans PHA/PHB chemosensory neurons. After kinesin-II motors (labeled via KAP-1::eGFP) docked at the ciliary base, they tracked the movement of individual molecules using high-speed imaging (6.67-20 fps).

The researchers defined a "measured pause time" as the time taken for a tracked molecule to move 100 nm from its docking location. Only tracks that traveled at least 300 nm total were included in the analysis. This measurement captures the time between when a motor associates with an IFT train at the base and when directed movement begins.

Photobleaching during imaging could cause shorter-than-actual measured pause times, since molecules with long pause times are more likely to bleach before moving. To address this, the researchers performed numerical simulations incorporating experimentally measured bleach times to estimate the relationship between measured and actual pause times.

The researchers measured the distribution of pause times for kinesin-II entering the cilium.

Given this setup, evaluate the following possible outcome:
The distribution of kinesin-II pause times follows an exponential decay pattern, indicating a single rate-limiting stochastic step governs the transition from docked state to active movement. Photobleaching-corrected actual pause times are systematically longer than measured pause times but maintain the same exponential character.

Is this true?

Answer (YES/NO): NO